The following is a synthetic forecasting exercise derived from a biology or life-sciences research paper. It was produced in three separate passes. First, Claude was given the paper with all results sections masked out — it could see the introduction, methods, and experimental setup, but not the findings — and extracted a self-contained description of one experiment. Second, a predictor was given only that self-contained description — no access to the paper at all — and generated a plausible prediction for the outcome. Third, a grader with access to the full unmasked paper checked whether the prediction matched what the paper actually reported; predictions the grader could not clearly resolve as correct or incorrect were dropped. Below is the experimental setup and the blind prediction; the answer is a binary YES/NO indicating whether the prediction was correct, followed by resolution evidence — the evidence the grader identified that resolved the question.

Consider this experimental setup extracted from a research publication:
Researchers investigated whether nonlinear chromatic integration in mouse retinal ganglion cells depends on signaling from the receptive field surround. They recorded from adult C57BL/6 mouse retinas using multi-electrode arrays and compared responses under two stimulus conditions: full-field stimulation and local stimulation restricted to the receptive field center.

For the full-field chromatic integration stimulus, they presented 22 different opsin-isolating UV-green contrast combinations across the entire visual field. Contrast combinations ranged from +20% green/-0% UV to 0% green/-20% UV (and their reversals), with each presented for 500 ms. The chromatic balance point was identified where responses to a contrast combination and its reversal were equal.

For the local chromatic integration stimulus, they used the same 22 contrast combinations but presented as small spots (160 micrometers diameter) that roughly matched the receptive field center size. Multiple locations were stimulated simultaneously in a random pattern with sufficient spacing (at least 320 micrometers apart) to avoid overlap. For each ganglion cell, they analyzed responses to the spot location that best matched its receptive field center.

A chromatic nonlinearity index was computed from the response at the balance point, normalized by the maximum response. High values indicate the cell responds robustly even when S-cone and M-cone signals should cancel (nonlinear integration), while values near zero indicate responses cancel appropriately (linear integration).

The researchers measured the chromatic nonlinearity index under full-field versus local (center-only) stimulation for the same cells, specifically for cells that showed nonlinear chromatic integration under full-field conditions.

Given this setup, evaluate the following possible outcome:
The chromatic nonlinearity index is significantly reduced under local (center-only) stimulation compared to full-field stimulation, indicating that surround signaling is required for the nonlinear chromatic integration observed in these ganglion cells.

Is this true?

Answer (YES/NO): YES